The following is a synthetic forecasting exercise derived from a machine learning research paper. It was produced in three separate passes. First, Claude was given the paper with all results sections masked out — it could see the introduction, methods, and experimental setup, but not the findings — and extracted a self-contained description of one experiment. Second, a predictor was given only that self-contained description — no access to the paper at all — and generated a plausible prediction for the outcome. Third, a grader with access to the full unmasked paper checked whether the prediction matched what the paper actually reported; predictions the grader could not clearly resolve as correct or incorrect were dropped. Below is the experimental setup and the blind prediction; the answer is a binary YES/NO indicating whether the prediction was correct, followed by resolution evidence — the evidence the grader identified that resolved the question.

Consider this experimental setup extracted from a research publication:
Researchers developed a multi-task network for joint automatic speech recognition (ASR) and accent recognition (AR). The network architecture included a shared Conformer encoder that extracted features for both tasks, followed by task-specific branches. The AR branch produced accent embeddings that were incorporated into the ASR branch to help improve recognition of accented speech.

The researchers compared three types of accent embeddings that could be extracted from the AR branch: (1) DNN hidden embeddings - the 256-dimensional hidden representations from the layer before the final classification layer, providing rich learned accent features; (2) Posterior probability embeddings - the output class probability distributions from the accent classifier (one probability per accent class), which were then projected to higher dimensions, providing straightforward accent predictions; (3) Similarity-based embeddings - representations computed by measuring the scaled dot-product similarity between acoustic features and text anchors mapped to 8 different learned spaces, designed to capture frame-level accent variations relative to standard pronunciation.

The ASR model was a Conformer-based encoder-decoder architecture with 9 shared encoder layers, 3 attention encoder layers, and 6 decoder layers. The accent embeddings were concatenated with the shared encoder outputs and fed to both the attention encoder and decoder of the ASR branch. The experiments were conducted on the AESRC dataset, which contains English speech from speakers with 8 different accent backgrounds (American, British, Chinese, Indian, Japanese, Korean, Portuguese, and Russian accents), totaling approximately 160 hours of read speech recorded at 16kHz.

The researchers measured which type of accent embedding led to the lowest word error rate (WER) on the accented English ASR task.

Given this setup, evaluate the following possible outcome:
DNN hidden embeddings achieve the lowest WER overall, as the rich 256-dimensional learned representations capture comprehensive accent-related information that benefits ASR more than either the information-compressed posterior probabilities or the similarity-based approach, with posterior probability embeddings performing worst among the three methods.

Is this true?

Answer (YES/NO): YES